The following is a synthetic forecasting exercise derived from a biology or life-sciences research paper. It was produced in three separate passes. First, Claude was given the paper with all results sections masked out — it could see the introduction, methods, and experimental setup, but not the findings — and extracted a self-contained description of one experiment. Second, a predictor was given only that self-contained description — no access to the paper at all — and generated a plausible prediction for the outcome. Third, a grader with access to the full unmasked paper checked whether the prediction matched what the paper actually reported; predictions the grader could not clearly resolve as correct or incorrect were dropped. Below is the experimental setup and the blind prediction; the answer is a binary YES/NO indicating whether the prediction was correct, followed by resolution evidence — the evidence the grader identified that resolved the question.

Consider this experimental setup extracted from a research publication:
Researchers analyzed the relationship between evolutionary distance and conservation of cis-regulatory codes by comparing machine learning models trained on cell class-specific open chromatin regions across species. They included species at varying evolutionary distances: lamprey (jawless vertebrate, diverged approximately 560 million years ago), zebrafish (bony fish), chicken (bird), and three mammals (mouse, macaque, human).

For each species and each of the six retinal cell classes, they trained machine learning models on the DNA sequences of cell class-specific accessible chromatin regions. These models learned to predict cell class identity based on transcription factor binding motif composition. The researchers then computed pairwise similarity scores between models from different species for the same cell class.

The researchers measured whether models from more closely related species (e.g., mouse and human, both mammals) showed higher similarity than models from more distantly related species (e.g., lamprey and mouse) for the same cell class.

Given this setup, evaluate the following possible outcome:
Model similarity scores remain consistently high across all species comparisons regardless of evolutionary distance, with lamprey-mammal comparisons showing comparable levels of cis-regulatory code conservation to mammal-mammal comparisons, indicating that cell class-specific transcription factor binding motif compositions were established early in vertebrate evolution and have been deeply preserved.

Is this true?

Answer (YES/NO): YES